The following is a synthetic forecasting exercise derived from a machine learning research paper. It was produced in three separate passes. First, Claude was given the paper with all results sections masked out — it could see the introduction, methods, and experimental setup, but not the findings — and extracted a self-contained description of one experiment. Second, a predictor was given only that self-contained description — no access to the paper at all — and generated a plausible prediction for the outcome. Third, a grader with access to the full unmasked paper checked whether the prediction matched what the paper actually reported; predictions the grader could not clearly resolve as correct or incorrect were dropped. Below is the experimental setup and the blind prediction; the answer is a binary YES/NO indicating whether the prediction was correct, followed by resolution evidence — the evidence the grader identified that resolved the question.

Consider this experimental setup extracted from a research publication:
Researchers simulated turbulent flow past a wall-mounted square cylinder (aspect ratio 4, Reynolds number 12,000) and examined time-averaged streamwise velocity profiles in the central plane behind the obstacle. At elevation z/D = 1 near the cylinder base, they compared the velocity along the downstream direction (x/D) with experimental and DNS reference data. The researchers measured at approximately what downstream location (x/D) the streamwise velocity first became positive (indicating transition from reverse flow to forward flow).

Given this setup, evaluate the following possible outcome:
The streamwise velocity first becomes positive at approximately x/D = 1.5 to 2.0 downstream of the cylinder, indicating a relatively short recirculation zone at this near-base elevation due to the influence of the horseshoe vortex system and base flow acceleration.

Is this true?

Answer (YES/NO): NO